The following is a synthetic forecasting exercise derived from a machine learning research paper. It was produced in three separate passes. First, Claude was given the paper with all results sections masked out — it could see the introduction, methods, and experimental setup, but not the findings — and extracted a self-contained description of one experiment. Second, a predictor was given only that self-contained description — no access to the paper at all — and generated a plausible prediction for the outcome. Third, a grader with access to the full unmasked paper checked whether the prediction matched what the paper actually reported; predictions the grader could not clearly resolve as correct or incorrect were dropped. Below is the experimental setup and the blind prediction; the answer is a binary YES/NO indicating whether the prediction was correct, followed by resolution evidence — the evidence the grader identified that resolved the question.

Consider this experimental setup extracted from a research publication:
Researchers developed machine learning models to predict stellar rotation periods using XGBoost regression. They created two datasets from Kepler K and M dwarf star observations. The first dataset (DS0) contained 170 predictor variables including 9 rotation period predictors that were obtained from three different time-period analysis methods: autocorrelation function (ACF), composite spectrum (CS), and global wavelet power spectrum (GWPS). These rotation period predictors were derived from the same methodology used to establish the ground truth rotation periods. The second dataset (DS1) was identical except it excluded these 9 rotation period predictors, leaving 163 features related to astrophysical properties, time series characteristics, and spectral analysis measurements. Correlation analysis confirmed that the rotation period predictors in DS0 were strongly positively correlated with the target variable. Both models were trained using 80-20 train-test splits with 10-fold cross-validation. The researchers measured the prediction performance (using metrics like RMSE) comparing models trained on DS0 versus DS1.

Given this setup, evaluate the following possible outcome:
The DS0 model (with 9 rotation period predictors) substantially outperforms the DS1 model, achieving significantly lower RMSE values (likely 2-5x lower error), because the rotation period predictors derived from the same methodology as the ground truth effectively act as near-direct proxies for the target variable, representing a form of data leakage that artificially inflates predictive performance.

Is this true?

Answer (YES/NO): NO